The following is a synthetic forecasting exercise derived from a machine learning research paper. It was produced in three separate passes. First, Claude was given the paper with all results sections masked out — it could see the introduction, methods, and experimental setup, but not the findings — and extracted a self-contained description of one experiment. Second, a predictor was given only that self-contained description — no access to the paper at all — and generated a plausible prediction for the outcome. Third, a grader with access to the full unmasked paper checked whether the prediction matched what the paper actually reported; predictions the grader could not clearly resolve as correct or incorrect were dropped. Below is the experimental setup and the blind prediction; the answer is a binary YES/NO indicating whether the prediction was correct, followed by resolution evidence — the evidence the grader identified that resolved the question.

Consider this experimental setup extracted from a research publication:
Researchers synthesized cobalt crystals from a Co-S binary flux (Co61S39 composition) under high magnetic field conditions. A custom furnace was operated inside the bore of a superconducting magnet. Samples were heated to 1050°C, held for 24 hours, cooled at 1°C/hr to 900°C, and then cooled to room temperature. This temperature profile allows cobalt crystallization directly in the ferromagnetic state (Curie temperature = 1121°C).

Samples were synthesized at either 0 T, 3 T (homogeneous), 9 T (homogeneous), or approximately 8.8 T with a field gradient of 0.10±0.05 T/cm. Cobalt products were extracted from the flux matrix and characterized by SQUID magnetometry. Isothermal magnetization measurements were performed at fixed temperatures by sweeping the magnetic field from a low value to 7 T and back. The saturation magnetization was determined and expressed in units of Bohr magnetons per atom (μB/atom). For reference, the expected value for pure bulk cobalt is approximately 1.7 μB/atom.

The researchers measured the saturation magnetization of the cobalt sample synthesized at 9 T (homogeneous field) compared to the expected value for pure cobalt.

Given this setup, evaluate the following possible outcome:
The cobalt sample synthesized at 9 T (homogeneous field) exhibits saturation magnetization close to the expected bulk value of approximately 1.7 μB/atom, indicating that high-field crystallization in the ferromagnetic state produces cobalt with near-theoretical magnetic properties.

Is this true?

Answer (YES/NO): NO